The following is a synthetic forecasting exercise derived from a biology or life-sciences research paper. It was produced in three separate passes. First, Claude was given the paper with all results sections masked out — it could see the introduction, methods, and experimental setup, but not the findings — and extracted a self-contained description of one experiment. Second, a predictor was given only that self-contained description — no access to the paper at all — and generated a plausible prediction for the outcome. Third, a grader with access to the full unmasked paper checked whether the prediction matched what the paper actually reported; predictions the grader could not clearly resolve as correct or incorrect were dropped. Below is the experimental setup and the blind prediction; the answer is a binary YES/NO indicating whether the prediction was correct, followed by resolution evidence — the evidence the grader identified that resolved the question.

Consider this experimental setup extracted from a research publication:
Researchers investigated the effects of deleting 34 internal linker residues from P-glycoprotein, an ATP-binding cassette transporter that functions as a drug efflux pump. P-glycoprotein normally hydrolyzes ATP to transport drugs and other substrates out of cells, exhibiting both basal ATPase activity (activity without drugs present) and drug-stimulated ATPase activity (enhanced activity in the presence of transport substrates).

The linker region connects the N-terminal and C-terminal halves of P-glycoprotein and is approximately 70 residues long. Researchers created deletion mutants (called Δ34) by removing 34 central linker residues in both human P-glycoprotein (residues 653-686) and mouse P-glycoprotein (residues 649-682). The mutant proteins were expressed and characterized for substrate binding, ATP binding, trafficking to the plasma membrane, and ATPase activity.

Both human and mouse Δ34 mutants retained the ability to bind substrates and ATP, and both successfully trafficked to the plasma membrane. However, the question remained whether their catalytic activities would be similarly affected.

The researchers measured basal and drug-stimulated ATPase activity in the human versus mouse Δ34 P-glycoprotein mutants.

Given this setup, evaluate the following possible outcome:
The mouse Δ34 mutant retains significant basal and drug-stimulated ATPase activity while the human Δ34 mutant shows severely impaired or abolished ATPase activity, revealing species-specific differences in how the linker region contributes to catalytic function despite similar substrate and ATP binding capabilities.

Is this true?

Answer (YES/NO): NO